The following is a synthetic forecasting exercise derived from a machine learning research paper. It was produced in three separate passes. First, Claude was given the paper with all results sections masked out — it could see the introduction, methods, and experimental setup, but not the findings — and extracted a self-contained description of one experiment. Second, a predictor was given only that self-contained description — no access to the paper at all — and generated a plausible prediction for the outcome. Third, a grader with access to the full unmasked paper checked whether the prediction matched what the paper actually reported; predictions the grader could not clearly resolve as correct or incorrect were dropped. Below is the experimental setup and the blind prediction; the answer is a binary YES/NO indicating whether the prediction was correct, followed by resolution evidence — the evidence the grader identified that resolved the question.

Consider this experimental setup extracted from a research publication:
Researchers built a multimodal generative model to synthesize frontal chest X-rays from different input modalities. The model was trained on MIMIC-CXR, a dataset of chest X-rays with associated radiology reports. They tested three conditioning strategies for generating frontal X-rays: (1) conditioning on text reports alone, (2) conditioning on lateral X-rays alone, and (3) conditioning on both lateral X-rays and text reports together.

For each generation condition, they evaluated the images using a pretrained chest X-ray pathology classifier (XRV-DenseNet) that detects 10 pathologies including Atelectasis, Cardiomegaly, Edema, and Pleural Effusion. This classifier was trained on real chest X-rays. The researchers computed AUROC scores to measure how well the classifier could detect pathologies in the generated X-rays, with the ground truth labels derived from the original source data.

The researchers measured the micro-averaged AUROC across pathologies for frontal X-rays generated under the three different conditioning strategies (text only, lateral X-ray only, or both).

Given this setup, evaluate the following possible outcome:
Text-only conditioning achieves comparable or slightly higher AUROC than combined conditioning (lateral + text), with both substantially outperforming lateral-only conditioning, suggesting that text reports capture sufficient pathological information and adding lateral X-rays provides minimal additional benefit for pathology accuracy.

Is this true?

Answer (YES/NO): YES